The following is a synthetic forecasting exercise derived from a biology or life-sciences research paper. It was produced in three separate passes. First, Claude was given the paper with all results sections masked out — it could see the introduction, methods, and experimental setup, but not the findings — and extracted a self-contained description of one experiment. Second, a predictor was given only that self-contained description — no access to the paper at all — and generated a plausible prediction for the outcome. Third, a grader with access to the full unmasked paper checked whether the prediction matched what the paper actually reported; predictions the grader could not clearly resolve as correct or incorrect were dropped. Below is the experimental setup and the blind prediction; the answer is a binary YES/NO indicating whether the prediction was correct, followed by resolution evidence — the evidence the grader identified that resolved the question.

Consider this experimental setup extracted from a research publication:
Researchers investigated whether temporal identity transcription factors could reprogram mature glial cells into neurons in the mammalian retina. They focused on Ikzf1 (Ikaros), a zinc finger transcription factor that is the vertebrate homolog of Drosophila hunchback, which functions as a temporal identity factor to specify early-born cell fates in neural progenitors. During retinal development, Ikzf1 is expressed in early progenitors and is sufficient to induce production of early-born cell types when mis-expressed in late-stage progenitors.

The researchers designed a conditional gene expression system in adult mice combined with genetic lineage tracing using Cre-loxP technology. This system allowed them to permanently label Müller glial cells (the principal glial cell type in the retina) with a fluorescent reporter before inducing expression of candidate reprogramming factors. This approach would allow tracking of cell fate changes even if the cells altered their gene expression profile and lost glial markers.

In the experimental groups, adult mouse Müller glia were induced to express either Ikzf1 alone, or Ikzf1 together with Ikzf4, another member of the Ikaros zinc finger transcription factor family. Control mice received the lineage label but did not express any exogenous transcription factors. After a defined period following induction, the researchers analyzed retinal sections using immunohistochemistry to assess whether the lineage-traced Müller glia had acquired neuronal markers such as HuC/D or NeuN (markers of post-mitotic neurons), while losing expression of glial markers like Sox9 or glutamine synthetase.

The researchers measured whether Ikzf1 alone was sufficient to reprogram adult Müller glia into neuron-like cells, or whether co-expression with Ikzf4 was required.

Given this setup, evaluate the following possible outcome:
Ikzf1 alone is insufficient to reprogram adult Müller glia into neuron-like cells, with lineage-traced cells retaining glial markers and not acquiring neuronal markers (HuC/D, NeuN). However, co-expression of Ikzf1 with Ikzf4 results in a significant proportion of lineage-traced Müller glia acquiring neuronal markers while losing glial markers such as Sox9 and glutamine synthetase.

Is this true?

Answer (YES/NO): NO